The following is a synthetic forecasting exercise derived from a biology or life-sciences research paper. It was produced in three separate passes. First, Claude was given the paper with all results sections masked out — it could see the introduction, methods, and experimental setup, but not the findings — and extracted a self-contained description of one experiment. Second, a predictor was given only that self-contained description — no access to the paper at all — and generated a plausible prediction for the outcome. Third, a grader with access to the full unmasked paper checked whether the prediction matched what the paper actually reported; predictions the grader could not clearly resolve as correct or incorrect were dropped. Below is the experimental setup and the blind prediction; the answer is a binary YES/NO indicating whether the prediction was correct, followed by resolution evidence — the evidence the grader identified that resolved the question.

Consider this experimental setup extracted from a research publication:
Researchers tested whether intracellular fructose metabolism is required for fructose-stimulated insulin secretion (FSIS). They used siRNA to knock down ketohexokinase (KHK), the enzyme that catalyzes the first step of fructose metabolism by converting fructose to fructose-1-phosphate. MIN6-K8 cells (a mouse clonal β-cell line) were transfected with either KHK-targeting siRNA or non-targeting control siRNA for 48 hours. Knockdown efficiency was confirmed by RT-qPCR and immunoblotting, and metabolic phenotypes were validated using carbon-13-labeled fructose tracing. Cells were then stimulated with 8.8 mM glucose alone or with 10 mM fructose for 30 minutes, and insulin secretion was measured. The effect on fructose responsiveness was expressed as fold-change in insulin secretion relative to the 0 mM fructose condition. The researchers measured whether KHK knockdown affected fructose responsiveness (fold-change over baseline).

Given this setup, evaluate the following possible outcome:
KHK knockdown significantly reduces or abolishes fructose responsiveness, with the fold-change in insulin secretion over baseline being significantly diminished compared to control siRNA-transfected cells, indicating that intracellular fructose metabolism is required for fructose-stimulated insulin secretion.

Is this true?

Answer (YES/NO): NO